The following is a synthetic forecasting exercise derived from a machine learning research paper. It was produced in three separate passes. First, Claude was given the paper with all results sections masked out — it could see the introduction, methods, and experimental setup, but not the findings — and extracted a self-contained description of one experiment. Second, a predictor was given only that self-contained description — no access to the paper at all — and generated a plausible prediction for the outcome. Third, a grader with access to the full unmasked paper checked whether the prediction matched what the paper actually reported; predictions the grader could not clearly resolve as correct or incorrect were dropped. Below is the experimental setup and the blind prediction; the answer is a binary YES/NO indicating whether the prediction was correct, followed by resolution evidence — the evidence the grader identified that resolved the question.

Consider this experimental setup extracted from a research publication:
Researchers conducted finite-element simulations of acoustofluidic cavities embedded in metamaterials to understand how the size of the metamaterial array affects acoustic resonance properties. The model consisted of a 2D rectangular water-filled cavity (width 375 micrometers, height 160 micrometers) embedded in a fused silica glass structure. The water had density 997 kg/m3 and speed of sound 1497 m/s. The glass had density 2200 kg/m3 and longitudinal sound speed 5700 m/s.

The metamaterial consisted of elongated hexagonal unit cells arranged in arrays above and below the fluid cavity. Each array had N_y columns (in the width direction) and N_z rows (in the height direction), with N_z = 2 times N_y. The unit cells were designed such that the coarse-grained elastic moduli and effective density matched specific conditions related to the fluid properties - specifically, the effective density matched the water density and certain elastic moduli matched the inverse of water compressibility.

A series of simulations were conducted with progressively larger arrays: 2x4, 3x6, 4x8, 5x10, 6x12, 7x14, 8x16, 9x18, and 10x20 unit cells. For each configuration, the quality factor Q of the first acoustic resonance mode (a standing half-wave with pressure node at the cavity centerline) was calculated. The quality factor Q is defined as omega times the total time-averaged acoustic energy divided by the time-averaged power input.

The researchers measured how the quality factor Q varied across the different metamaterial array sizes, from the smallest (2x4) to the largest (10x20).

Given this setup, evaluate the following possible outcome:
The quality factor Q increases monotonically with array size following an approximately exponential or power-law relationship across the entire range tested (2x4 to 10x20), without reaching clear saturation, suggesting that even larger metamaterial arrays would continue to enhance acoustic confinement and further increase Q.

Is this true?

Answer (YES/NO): NO